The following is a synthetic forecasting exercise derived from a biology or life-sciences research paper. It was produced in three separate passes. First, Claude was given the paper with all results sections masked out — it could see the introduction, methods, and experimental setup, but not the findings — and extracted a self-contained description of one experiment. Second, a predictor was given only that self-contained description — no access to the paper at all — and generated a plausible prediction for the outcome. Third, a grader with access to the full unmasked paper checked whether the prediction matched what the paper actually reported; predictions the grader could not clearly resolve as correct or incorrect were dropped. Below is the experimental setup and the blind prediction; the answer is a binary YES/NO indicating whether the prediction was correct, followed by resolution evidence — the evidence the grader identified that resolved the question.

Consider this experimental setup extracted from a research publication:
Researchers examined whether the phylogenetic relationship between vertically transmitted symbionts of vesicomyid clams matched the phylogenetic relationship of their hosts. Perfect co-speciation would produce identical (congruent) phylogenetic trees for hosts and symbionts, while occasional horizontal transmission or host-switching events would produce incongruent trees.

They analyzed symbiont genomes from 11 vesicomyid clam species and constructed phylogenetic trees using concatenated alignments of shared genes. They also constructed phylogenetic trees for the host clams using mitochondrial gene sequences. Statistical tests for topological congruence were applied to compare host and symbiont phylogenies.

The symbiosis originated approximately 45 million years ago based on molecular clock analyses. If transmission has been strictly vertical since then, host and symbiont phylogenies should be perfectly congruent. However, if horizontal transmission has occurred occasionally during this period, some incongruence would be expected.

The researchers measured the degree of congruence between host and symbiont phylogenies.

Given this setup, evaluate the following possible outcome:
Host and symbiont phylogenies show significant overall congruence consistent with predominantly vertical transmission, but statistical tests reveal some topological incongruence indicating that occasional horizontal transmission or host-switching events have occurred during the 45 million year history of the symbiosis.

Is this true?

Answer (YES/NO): YES